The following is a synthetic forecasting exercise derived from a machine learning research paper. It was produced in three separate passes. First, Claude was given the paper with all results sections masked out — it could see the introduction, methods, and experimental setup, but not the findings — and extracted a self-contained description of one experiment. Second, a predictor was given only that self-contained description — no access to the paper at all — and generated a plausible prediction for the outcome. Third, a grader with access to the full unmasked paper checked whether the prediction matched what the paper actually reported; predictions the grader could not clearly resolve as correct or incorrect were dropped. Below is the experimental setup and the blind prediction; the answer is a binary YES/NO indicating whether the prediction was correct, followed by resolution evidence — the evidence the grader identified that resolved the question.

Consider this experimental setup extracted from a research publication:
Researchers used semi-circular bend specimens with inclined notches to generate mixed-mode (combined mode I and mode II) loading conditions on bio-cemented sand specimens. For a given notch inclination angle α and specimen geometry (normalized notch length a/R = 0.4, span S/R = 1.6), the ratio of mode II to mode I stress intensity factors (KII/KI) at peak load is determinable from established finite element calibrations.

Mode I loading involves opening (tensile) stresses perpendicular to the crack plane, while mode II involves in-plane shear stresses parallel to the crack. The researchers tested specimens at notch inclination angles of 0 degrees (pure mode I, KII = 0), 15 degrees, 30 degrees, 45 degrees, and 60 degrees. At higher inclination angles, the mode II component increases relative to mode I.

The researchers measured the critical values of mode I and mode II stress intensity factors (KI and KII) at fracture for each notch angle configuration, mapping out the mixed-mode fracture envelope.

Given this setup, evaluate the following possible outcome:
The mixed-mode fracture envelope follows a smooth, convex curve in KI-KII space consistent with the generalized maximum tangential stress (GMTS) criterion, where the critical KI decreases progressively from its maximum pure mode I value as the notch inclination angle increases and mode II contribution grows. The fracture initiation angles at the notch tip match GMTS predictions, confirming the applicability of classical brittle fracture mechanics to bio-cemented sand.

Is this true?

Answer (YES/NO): NO